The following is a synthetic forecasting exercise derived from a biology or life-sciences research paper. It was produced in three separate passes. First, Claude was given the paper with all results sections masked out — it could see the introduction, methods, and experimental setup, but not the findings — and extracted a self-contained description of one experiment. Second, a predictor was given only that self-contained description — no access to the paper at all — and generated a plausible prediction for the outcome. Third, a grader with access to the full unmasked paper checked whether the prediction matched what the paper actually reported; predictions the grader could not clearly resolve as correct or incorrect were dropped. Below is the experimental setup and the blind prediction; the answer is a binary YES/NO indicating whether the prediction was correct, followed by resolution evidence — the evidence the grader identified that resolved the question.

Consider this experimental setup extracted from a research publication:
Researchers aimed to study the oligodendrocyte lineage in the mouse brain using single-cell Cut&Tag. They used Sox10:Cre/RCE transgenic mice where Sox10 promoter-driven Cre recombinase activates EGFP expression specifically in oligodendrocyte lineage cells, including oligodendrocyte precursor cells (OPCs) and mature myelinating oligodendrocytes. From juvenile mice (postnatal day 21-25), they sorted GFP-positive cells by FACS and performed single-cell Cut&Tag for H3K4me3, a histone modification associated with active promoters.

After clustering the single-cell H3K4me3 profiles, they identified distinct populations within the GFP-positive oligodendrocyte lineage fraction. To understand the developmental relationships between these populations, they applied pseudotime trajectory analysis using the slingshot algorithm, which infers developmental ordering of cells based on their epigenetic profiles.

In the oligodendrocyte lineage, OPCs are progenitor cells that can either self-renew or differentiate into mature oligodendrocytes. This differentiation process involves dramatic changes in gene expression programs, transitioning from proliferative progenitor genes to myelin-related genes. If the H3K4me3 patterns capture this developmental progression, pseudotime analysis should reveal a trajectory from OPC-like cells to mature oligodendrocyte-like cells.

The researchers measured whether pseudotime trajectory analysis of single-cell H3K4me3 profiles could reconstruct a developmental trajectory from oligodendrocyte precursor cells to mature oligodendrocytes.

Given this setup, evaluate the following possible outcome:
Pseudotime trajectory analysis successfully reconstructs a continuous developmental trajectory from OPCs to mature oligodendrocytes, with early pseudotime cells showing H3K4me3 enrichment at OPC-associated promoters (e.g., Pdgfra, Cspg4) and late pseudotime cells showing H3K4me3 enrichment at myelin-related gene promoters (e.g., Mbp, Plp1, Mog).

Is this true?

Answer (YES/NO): YES